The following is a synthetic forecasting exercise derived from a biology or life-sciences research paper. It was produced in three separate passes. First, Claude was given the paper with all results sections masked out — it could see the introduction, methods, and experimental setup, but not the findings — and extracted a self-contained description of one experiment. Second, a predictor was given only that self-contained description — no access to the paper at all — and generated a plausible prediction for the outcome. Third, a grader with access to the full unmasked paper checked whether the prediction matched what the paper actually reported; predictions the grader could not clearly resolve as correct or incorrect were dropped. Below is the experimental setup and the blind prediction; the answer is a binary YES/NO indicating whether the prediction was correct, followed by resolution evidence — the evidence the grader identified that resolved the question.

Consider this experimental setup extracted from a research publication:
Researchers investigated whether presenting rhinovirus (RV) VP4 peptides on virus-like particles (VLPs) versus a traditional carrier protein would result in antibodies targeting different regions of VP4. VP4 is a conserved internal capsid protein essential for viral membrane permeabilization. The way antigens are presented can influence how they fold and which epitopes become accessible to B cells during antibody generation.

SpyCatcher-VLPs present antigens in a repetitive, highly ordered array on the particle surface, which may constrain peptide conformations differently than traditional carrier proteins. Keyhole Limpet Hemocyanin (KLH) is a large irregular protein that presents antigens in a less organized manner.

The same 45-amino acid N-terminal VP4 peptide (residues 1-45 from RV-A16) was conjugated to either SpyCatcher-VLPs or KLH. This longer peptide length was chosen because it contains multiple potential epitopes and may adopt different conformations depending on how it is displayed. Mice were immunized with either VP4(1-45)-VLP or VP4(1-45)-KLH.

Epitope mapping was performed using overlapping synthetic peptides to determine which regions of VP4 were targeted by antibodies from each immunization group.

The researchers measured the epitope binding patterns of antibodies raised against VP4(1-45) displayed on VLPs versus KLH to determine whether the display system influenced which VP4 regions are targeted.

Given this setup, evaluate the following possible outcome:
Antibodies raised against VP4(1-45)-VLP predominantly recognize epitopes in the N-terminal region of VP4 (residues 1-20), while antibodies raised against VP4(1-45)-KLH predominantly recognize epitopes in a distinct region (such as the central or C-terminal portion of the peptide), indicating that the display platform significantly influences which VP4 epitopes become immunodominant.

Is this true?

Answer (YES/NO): NO